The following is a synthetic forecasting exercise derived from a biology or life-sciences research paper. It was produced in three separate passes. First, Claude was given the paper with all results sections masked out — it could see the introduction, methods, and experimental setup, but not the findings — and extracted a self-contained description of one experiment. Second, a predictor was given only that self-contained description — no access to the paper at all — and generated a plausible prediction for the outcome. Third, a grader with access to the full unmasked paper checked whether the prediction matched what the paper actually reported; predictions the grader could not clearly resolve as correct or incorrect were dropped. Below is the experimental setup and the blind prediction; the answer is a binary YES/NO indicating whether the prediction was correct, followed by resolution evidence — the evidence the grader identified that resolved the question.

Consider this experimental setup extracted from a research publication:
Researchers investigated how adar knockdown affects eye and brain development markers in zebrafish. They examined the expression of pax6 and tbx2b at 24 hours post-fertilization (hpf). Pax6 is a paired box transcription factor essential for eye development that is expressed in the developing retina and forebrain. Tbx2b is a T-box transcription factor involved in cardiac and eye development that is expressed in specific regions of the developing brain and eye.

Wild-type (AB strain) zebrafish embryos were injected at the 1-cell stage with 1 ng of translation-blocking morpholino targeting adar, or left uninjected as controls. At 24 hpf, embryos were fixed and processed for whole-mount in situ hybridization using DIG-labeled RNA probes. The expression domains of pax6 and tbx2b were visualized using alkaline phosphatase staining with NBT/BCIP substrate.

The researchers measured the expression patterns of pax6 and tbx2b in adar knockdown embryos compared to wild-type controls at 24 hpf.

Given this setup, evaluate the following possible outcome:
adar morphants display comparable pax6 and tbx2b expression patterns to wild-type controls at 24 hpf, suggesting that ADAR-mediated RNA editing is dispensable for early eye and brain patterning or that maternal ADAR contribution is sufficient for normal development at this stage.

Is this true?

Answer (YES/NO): YES